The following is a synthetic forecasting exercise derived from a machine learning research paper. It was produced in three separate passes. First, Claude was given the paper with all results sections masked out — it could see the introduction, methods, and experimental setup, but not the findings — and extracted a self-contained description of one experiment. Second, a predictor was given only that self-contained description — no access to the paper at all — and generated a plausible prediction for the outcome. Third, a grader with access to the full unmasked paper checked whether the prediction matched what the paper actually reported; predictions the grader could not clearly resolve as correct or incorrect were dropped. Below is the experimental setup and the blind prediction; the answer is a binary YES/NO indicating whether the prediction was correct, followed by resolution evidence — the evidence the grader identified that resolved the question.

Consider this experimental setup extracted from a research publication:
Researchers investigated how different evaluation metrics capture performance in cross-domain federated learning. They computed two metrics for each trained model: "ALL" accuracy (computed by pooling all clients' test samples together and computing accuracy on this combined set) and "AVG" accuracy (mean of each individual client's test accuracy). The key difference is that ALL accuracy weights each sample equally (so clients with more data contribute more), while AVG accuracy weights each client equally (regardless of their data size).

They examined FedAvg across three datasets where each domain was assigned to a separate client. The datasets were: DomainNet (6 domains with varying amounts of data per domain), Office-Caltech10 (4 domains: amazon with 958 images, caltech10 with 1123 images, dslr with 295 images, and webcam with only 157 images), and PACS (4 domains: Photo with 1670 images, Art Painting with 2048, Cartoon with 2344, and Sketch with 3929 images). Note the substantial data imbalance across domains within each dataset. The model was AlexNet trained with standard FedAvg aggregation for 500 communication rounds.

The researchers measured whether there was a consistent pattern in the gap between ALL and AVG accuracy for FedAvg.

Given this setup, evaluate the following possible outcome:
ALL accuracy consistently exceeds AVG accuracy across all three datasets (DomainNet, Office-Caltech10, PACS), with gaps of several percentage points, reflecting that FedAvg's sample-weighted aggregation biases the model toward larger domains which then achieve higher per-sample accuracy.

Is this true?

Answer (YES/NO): NO